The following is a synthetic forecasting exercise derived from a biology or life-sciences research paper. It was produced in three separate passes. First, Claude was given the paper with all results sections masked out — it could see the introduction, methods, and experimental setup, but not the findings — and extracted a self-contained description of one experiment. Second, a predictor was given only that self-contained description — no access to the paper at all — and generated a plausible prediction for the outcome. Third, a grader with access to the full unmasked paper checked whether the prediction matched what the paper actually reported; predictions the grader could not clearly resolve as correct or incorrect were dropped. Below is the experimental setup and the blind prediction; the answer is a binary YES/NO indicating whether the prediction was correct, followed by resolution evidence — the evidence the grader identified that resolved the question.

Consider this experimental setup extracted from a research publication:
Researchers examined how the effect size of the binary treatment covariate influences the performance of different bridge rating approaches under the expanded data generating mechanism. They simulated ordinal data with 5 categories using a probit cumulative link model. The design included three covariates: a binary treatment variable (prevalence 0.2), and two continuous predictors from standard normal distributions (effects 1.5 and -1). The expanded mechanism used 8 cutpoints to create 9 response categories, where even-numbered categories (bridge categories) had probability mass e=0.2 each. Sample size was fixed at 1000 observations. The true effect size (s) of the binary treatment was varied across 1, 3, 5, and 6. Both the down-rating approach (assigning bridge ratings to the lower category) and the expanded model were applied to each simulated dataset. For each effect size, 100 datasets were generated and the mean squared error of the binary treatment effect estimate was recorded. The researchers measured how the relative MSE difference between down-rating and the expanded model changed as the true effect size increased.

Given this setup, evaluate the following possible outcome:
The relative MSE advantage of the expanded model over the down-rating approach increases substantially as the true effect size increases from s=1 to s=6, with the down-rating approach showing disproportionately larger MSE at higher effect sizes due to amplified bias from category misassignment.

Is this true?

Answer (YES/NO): YES